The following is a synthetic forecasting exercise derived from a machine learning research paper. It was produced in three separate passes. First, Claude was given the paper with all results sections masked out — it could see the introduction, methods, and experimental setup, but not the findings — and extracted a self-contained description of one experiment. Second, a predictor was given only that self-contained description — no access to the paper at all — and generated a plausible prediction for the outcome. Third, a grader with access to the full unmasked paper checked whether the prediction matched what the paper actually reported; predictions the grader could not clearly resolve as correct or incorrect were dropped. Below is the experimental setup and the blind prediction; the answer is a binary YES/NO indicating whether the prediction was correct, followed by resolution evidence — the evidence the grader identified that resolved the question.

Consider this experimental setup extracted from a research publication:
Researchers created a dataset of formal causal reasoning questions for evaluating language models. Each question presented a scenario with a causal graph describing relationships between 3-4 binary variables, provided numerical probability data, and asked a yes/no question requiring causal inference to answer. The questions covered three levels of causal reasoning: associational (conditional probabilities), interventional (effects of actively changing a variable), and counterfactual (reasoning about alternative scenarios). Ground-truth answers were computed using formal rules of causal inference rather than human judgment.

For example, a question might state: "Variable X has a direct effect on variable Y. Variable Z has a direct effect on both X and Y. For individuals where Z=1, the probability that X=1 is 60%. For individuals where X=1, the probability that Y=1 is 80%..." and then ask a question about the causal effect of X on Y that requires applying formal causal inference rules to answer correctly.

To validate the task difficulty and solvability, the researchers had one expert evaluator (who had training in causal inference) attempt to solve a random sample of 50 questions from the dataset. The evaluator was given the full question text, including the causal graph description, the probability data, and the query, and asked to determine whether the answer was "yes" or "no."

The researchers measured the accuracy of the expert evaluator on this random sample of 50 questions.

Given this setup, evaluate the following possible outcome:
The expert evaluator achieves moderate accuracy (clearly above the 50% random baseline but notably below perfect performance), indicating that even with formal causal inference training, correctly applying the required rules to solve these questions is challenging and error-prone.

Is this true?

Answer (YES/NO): YES